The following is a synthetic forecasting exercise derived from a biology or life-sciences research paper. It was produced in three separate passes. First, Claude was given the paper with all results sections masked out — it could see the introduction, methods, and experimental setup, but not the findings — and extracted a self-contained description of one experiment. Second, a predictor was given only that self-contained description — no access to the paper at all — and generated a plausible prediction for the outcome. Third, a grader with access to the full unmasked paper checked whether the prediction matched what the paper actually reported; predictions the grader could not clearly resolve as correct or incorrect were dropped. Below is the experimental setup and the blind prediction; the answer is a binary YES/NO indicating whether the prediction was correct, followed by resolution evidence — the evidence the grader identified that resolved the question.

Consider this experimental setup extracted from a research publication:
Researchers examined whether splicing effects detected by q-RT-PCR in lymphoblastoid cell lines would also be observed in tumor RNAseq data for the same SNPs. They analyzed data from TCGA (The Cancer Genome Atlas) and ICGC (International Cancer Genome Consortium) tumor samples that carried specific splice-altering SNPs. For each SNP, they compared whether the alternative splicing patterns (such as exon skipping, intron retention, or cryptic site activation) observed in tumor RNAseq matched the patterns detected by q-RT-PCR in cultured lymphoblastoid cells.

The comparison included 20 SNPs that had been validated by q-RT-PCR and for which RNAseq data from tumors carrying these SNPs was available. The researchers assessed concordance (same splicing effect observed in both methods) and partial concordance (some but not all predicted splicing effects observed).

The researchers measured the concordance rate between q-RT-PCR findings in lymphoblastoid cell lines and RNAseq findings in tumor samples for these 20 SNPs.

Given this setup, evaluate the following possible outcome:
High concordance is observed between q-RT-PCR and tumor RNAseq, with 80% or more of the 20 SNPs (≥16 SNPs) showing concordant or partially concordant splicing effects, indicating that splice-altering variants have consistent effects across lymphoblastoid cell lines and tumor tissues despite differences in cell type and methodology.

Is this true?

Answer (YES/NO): YES